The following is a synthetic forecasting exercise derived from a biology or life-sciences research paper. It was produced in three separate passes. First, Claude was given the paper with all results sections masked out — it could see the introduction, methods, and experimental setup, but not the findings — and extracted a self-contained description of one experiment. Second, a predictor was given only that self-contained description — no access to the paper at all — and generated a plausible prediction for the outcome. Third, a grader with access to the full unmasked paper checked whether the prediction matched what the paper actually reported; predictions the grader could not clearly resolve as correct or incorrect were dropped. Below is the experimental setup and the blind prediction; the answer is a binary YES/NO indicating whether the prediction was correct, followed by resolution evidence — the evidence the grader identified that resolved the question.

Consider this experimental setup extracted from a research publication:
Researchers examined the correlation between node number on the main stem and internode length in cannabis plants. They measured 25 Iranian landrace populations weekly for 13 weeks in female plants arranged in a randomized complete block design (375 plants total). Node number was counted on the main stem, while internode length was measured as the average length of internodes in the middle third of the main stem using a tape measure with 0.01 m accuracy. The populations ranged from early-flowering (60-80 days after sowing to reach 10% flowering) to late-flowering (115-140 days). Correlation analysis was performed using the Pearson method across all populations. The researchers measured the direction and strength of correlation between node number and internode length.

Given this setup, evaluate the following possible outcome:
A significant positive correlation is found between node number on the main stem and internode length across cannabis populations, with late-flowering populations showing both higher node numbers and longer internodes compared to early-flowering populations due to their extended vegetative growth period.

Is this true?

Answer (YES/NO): NO